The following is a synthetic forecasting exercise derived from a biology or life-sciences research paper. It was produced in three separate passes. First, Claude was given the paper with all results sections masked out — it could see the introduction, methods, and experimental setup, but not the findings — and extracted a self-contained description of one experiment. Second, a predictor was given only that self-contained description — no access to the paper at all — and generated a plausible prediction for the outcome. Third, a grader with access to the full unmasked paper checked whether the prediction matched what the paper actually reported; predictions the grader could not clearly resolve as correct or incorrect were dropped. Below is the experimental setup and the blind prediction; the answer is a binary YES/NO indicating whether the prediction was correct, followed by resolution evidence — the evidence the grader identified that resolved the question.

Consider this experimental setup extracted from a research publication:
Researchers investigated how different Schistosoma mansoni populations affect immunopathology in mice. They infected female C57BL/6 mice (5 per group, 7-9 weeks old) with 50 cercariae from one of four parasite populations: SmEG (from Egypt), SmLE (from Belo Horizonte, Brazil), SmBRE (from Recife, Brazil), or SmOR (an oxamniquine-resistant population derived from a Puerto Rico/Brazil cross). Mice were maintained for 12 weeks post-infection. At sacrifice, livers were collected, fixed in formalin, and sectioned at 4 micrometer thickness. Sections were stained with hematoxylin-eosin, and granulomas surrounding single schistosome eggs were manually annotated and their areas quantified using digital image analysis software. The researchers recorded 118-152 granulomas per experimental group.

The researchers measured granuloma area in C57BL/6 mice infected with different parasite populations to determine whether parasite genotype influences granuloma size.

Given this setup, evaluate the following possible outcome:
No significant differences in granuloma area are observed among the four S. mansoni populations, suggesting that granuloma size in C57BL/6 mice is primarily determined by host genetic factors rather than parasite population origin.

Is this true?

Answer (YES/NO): NO